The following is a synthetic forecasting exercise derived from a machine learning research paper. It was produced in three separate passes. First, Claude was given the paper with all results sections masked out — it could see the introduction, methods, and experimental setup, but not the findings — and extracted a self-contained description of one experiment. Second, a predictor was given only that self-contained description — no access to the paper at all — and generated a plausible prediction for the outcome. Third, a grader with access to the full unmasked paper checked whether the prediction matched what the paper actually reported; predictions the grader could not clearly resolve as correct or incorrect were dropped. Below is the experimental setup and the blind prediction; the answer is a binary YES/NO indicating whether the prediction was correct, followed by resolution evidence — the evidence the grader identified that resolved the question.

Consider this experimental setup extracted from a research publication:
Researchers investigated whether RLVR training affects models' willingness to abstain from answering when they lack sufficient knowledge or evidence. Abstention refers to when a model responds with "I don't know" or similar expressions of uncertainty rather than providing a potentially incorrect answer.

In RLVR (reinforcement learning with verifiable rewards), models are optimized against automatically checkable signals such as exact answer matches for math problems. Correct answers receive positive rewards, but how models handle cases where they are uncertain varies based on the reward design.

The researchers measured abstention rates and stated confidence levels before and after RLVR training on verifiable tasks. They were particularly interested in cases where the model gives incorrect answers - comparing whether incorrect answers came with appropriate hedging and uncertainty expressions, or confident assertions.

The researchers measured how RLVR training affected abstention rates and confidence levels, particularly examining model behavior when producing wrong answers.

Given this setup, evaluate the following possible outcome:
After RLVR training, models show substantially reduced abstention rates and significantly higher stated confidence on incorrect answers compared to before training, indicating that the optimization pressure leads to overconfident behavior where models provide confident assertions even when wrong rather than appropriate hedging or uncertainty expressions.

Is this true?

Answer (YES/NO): YES